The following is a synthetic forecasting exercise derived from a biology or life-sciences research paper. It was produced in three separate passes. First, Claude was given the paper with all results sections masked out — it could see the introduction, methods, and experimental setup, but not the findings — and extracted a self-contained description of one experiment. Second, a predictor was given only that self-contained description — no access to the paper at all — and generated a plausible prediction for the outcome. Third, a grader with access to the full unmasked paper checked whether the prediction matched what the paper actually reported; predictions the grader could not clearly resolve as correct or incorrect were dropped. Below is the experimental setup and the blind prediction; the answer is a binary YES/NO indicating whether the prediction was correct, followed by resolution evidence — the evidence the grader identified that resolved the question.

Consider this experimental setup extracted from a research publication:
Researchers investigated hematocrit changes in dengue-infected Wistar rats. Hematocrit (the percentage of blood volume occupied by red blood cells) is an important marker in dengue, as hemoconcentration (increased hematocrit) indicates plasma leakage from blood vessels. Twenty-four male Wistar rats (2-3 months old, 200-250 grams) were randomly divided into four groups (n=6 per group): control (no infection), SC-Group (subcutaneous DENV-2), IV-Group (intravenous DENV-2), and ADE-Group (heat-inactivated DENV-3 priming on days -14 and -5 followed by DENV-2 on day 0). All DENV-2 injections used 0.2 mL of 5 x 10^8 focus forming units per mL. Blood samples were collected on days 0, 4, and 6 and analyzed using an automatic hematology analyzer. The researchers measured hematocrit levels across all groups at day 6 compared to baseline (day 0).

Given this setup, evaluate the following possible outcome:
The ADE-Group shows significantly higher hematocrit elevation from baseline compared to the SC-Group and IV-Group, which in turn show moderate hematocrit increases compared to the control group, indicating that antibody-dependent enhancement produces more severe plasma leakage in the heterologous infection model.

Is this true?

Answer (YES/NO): NO